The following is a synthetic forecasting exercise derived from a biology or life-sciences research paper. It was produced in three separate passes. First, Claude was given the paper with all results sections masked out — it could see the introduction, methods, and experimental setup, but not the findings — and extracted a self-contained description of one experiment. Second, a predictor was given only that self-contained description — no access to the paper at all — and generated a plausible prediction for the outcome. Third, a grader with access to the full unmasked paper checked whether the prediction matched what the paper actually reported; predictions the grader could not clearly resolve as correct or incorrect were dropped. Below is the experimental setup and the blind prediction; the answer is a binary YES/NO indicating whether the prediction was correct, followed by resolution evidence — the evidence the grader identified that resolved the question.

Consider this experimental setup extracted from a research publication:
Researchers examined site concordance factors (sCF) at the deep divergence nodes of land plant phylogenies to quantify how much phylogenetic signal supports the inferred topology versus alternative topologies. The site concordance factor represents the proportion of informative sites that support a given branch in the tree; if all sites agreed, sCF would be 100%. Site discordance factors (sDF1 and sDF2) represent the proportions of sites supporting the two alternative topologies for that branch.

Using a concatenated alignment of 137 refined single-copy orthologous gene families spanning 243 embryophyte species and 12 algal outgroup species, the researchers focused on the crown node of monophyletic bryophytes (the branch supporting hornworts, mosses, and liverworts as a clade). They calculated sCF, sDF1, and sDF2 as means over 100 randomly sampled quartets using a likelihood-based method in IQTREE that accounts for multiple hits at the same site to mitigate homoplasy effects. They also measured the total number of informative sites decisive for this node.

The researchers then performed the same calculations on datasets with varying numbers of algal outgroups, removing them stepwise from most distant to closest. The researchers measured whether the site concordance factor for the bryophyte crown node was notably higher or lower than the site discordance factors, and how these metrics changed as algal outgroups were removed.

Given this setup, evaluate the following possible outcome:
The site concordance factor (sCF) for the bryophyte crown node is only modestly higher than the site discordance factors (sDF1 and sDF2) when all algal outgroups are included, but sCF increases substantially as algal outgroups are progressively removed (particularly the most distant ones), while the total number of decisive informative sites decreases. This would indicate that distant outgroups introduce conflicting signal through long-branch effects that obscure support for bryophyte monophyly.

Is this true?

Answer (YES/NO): NO